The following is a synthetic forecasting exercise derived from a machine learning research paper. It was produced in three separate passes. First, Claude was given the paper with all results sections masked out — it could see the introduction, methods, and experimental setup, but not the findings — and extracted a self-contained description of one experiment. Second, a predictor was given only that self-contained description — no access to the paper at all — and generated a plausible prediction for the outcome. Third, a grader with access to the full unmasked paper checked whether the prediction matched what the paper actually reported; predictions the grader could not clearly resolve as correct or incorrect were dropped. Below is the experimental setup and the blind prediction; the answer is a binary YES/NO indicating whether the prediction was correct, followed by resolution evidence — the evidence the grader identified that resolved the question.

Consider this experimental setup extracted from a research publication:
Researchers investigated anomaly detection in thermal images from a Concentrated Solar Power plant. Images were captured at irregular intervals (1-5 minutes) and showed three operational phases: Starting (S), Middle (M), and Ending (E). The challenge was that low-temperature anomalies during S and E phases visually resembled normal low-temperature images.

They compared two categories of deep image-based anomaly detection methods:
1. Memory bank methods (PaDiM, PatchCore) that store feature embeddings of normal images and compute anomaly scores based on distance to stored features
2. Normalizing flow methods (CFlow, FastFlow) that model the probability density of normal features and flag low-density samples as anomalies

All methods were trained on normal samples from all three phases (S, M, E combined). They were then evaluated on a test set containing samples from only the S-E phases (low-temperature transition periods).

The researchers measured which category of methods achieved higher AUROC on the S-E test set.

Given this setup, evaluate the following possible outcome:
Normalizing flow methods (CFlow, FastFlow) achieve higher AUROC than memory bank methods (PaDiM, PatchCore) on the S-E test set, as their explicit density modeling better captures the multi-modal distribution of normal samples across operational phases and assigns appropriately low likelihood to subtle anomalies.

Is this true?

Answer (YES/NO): NO